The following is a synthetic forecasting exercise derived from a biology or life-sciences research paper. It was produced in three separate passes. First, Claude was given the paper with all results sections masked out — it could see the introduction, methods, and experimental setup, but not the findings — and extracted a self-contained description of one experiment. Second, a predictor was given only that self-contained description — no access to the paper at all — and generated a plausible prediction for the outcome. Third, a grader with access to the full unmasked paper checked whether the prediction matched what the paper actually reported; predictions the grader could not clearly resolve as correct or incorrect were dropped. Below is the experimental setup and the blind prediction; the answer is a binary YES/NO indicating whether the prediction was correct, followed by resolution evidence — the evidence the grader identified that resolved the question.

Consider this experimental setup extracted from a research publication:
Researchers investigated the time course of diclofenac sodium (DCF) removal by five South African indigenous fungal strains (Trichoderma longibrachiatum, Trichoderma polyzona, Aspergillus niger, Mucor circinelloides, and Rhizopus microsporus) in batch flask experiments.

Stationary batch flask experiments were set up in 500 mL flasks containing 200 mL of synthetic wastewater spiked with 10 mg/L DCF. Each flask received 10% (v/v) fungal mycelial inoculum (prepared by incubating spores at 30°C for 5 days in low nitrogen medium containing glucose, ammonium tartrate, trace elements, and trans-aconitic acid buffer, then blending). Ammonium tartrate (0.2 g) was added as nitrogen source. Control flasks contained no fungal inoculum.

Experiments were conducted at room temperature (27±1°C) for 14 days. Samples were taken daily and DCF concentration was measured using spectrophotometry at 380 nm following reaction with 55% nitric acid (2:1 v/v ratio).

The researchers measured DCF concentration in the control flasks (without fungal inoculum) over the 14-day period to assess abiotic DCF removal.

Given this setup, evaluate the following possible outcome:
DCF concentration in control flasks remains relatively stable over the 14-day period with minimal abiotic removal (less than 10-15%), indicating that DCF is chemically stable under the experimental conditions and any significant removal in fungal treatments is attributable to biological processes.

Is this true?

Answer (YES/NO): NO